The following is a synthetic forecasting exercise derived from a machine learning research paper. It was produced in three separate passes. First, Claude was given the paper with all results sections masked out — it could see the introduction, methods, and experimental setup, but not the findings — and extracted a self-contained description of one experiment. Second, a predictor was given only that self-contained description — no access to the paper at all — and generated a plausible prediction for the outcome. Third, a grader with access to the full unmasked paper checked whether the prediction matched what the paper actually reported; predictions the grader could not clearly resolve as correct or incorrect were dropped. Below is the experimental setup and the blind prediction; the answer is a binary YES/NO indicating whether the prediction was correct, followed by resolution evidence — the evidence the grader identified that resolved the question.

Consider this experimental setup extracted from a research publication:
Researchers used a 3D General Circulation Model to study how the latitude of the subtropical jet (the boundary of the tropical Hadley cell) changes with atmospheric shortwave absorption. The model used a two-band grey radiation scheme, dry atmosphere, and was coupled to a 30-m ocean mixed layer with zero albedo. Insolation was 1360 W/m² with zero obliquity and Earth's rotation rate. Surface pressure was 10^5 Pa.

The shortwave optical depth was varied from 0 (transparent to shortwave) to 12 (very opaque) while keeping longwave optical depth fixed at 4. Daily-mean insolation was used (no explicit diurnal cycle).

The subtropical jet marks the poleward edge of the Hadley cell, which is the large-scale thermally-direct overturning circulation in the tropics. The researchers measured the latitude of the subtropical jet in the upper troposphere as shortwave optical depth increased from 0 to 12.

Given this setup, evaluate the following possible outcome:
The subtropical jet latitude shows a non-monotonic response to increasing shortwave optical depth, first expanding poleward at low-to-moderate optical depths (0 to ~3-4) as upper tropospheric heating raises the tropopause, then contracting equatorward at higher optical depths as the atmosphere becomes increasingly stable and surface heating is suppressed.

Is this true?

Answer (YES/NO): NO